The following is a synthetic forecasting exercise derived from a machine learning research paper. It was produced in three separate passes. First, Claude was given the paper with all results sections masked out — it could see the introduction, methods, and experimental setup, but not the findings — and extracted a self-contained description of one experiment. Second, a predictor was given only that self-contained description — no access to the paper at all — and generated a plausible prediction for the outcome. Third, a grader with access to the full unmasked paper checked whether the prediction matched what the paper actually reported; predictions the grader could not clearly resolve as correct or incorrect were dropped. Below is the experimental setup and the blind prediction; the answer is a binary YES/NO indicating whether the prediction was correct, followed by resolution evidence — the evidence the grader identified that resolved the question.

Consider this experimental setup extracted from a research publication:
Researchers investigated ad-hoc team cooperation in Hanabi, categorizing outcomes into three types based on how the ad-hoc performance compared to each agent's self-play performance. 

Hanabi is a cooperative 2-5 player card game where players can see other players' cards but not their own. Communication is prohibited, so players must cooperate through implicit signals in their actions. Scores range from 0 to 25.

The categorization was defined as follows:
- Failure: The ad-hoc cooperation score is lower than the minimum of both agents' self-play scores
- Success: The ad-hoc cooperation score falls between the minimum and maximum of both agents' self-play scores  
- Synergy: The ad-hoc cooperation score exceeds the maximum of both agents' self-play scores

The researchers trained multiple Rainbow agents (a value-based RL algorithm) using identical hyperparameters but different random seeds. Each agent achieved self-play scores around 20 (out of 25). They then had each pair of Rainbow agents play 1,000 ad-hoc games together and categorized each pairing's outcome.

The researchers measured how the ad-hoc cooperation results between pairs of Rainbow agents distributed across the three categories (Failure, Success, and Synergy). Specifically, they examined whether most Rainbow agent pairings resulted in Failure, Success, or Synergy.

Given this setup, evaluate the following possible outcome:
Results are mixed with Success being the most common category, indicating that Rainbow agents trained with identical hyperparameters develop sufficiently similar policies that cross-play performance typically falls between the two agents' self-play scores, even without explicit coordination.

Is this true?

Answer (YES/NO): NO